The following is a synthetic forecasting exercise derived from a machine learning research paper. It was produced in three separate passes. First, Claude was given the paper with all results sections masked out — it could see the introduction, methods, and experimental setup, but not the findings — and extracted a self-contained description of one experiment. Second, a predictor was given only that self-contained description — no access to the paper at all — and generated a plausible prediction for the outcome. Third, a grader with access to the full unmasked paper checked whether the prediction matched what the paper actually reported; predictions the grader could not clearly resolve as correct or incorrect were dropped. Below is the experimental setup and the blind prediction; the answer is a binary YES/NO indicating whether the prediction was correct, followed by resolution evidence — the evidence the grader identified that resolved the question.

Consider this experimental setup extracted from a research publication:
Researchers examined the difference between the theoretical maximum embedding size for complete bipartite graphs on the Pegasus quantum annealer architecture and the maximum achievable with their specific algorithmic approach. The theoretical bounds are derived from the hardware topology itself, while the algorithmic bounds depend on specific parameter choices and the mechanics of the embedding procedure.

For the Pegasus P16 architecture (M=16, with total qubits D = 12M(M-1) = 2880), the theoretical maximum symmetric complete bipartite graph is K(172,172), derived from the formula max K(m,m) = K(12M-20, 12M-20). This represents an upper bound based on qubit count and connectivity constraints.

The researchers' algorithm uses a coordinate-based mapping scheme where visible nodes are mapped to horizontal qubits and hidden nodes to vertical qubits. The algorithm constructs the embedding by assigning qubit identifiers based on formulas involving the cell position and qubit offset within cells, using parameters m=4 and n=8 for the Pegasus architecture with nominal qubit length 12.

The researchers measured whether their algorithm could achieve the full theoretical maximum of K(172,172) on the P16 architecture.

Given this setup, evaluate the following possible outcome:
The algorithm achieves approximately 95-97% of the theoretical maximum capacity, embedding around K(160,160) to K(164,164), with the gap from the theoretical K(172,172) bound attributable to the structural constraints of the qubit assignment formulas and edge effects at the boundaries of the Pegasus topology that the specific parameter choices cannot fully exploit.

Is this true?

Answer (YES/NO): NO